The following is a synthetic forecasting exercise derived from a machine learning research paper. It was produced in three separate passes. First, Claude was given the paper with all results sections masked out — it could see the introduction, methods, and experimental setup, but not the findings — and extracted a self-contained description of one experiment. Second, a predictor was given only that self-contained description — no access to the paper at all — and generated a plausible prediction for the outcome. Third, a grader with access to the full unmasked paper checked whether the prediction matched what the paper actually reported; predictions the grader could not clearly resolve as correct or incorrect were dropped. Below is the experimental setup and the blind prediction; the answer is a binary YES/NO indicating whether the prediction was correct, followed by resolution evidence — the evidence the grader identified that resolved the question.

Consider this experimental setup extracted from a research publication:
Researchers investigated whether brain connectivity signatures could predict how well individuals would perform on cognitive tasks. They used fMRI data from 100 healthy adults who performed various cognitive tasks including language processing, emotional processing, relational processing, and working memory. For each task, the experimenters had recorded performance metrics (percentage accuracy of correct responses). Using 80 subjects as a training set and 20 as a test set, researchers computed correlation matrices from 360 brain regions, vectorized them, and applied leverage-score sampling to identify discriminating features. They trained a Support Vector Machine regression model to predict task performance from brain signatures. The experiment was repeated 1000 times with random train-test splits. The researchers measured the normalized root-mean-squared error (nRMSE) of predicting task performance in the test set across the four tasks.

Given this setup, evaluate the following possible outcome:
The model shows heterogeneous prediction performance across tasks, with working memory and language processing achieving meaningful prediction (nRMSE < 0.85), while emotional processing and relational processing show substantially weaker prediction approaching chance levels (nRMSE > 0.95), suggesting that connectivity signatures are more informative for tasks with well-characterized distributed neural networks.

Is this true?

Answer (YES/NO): NO